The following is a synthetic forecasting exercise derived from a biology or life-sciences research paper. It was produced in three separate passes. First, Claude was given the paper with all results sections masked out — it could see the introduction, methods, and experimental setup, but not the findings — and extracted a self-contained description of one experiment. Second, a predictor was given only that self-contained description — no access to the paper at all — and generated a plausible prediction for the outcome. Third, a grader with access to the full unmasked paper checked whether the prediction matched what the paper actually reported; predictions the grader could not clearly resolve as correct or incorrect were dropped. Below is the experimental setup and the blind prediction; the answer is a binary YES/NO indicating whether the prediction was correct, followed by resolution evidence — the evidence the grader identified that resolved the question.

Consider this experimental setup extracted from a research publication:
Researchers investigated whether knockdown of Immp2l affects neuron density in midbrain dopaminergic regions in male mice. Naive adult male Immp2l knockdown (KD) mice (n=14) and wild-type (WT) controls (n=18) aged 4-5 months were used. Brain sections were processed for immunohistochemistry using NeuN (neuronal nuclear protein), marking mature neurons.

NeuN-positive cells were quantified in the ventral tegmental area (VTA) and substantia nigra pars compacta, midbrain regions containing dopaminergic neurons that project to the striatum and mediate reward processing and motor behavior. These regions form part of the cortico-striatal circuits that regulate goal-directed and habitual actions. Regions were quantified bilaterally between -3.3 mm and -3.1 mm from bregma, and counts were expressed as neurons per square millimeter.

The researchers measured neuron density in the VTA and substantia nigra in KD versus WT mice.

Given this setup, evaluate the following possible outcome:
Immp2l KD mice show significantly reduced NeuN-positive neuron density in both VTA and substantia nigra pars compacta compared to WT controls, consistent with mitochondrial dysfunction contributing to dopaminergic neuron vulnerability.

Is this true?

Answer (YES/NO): NO